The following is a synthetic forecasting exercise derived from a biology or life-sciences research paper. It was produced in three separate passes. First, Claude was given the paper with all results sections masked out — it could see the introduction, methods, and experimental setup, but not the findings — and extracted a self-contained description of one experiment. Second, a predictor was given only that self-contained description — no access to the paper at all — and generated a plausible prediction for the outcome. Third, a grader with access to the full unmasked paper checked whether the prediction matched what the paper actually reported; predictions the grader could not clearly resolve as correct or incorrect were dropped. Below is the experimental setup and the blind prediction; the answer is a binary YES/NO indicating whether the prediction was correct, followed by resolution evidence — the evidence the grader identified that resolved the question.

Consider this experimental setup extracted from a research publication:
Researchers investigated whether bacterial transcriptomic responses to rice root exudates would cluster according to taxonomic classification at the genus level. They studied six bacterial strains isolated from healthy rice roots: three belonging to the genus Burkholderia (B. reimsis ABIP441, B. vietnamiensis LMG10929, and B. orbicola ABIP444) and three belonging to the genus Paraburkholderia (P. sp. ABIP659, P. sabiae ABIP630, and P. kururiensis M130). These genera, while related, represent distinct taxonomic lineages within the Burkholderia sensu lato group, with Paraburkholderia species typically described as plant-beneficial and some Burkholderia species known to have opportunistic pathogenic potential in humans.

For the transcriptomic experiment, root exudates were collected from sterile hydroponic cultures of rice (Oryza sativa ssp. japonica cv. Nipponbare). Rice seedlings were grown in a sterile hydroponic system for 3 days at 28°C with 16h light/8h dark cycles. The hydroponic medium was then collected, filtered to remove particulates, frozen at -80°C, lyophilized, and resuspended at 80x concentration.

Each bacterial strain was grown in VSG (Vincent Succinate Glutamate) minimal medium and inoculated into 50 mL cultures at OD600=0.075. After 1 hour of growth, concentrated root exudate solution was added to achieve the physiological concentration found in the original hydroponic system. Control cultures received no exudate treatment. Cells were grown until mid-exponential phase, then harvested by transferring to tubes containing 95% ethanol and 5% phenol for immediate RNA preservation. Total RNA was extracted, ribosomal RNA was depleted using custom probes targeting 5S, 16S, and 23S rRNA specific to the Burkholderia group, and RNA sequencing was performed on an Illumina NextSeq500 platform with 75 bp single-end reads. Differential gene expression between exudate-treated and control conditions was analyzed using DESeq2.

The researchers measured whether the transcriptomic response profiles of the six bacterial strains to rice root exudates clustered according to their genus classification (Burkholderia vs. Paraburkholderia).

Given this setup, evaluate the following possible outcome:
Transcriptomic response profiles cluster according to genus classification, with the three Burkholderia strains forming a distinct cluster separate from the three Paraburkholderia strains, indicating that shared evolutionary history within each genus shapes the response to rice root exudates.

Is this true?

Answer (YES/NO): NO